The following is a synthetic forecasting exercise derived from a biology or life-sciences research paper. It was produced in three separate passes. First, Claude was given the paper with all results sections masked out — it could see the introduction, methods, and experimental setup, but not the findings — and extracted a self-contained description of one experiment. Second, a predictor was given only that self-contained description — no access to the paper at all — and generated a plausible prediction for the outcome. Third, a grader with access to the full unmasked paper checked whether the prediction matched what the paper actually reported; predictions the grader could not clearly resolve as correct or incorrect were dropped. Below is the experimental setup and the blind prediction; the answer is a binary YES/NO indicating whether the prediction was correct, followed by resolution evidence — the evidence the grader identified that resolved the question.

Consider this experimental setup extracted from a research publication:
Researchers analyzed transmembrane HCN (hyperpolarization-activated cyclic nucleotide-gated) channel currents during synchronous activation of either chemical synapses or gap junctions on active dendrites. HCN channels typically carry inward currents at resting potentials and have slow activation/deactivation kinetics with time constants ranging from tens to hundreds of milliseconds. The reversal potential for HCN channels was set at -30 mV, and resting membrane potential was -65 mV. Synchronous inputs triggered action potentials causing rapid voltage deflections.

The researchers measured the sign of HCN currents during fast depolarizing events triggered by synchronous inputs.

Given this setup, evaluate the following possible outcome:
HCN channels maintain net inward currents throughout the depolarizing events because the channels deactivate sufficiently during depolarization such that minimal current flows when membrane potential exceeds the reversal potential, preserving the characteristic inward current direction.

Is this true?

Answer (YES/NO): NO